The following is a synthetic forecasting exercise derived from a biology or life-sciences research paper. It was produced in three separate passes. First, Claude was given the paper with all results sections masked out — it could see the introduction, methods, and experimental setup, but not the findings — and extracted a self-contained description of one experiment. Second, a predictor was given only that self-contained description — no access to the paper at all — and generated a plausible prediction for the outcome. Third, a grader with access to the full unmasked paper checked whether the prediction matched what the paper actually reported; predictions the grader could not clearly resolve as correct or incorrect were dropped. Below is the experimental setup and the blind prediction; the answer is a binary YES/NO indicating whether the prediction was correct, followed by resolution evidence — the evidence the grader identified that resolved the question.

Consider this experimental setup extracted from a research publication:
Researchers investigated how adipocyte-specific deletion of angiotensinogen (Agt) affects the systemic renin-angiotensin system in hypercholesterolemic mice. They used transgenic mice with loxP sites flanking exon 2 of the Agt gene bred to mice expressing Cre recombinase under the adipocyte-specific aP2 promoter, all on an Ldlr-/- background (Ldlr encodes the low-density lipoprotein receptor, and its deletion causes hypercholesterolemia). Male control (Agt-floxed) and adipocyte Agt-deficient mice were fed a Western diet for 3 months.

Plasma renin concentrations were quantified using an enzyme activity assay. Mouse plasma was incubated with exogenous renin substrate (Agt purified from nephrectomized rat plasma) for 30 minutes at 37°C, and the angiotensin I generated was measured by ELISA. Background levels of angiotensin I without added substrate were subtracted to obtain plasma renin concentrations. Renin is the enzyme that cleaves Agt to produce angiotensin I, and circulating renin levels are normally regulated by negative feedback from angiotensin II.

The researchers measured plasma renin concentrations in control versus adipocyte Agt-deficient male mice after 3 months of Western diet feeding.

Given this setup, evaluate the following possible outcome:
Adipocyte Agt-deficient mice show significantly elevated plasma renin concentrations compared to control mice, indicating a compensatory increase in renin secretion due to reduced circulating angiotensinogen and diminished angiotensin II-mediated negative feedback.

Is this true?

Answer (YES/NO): NO